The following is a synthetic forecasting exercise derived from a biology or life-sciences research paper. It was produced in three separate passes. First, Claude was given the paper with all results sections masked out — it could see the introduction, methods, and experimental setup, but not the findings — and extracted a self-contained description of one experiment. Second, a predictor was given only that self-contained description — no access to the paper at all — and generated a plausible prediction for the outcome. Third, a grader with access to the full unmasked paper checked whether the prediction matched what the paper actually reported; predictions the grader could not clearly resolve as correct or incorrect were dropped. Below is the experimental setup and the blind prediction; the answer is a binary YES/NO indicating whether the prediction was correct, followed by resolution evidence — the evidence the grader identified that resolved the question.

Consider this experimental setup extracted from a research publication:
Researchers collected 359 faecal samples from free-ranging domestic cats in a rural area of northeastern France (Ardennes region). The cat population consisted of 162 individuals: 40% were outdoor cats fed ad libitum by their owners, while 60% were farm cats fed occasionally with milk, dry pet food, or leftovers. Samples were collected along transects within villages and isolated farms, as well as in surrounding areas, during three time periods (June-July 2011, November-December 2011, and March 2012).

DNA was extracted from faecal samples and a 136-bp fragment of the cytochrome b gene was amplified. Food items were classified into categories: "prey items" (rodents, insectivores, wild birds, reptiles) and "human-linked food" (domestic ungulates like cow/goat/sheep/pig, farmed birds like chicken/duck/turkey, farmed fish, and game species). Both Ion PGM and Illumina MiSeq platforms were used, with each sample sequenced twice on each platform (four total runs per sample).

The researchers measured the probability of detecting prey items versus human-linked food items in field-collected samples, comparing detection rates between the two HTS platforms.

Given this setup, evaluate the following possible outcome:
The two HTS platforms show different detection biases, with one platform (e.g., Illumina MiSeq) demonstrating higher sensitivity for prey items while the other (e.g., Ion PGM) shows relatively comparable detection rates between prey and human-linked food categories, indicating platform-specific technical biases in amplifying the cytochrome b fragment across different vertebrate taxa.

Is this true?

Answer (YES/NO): NO